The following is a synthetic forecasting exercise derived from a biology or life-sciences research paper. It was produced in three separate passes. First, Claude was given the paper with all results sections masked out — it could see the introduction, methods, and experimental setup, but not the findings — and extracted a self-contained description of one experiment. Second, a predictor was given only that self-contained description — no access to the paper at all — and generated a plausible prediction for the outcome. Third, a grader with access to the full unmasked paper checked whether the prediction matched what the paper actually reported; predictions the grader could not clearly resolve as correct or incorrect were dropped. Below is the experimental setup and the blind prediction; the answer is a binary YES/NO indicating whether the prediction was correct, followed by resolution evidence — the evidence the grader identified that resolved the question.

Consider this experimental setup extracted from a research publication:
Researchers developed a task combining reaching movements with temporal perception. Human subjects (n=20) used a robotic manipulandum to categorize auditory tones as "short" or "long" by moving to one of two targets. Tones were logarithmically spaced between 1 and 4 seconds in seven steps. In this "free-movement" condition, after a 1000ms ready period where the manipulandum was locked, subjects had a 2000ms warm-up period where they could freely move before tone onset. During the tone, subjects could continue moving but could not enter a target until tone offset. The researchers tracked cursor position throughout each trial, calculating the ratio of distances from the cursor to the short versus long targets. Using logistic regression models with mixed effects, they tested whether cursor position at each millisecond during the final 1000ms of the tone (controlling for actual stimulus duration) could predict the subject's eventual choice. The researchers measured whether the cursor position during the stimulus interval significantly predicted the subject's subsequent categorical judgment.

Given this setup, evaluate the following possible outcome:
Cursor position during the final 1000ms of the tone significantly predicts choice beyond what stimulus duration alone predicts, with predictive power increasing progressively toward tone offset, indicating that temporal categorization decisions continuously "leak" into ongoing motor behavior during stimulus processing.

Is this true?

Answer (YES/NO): YES